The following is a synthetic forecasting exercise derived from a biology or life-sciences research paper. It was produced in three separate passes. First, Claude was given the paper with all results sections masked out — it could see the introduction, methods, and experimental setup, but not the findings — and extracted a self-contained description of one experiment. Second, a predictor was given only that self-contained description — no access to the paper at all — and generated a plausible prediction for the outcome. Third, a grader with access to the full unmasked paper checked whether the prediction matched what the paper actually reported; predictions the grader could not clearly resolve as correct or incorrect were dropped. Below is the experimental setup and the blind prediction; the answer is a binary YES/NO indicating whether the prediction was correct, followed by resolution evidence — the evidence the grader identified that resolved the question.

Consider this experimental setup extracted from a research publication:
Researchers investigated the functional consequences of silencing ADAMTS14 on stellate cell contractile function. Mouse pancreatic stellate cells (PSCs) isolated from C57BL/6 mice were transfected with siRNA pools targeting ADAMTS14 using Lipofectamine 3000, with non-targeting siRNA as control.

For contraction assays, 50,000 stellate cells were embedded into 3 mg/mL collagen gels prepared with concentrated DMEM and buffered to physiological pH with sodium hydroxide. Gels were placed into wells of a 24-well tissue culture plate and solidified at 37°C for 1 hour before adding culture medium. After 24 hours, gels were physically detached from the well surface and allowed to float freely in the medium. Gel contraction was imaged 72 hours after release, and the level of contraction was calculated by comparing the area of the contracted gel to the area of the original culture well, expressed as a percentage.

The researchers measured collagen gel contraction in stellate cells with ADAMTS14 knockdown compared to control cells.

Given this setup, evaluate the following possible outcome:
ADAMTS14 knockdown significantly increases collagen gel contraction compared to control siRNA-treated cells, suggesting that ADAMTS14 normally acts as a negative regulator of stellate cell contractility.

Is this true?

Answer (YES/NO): NO